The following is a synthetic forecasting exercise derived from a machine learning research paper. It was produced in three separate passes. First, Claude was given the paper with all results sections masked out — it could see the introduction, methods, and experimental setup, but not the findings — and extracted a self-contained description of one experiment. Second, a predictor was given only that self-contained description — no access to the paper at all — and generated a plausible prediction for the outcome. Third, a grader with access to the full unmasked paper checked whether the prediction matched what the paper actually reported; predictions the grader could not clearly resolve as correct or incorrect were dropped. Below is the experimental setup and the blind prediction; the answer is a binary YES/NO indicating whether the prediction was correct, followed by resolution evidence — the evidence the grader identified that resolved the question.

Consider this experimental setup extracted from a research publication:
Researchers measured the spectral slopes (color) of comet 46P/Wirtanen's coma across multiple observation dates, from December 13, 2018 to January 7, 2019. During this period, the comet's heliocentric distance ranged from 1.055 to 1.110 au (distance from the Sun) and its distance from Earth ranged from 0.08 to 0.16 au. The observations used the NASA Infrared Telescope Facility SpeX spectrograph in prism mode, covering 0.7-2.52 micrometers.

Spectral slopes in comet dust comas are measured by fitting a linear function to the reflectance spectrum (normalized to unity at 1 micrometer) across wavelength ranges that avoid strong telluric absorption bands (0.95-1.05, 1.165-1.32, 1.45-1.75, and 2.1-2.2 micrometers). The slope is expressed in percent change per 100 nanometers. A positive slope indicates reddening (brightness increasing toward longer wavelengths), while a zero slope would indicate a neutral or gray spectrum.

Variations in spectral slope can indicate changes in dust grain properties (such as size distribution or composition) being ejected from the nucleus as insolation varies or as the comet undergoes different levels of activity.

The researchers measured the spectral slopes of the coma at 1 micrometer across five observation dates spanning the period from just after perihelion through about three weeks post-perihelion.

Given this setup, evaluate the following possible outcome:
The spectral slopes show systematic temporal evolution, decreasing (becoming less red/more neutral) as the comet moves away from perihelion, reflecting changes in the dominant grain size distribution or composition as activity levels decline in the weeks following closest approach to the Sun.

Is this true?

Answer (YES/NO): NO